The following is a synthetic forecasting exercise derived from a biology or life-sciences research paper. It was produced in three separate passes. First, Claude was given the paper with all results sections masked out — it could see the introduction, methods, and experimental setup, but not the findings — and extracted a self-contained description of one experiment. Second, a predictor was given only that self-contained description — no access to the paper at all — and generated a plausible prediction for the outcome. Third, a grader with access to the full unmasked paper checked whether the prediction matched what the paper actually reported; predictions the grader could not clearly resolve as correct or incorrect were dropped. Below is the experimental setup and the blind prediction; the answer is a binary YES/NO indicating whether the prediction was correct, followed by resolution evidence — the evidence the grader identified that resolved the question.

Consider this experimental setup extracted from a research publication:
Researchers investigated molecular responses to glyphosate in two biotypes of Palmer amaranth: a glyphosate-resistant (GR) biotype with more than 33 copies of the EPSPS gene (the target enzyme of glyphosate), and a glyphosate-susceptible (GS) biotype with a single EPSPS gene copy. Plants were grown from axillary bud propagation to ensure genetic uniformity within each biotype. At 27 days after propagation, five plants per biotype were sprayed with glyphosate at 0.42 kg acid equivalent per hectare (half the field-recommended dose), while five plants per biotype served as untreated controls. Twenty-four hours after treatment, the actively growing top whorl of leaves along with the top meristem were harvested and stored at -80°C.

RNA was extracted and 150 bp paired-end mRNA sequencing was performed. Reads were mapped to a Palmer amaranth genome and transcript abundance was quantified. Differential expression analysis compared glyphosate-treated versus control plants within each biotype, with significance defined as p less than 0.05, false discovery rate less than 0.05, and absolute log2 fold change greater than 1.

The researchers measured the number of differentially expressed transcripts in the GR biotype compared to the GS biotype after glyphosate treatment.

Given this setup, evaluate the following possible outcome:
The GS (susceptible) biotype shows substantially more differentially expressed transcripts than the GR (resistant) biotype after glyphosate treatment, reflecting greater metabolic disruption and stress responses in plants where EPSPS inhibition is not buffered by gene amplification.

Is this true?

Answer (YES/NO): YES